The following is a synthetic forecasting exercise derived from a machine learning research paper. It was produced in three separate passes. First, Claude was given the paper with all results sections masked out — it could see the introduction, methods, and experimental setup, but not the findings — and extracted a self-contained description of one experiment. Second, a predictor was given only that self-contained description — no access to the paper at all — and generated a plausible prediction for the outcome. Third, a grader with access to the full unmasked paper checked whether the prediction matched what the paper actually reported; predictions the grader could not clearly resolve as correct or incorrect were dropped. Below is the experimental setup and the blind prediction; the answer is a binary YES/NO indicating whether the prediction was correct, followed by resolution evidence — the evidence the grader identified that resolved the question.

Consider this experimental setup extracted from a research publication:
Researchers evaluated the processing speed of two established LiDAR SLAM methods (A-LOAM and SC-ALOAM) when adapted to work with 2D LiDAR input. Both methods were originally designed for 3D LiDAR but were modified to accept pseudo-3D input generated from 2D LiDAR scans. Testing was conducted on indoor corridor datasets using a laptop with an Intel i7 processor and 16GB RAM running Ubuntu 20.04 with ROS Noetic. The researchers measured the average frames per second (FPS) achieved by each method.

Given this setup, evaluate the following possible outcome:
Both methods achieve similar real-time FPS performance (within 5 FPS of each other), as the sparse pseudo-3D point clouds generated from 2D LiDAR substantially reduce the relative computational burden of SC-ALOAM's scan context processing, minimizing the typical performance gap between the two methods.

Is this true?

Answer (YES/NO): YES